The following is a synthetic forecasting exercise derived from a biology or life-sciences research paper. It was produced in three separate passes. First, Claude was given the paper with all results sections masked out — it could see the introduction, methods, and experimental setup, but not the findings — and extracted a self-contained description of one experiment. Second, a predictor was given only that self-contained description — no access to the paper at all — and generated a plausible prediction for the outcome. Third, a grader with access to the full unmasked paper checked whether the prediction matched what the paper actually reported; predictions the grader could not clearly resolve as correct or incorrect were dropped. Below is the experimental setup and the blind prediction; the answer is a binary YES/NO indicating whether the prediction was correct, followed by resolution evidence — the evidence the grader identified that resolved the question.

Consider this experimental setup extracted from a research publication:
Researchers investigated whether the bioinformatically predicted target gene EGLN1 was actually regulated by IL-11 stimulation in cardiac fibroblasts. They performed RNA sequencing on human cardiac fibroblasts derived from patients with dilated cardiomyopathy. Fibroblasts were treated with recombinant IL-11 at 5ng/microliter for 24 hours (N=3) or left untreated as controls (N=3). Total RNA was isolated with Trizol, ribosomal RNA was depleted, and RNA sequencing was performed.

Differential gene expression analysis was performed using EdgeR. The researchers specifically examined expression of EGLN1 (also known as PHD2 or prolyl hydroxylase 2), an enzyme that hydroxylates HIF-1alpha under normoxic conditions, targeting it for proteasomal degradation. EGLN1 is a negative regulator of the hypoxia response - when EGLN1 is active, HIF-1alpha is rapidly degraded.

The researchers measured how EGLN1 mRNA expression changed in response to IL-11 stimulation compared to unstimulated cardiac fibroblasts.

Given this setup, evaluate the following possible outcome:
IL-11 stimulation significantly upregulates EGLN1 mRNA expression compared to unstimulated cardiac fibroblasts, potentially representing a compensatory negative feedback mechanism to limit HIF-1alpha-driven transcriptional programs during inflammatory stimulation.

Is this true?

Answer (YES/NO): NO